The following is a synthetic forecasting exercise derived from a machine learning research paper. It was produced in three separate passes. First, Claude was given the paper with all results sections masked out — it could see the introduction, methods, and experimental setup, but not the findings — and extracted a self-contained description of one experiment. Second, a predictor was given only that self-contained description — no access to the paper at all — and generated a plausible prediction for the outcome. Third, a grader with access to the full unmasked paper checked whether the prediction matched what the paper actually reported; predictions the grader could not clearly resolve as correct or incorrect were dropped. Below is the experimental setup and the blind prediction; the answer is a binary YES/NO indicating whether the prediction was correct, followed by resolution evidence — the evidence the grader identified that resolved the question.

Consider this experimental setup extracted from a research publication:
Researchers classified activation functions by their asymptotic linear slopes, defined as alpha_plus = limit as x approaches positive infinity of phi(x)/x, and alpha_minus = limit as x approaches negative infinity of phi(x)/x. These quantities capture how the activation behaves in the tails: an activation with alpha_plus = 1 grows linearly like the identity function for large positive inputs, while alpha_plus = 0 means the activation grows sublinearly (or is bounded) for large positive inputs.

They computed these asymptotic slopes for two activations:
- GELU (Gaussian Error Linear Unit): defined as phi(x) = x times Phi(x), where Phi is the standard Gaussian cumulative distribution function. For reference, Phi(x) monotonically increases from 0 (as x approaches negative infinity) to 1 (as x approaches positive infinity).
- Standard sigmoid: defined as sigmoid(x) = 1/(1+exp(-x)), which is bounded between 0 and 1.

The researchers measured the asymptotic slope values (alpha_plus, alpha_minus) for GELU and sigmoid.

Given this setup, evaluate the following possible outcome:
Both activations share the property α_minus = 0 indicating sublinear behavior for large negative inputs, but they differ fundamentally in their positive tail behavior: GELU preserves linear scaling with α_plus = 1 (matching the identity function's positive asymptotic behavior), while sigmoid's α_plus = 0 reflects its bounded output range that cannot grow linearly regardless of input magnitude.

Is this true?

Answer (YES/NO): YES